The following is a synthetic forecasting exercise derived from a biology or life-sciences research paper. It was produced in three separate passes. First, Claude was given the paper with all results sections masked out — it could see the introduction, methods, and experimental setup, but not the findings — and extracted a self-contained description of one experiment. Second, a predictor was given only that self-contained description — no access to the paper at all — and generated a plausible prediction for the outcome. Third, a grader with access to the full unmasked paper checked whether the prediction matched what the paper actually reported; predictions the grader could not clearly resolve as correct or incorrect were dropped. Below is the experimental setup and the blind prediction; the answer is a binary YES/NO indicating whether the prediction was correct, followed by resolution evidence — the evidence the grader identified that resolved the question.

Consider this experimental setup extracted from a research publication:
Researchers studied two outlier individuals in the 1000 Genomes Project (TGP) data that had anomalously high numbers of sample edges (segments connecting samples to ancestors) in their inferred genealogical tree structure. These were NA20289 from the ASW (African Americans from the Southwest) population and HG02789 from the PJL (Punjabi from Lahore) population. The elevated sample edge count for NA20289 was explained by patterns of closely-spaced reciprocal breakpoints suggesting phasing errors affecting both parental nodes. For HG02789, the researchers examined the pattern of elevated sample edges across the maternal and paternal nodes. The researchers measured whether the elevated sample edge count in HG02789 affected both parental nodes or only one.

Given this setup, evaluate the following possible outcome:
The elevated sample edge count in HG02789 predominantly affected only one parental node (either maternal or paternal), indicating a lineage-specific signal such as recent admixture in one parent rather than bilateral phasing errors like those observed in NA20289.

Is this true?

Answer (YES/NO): YES